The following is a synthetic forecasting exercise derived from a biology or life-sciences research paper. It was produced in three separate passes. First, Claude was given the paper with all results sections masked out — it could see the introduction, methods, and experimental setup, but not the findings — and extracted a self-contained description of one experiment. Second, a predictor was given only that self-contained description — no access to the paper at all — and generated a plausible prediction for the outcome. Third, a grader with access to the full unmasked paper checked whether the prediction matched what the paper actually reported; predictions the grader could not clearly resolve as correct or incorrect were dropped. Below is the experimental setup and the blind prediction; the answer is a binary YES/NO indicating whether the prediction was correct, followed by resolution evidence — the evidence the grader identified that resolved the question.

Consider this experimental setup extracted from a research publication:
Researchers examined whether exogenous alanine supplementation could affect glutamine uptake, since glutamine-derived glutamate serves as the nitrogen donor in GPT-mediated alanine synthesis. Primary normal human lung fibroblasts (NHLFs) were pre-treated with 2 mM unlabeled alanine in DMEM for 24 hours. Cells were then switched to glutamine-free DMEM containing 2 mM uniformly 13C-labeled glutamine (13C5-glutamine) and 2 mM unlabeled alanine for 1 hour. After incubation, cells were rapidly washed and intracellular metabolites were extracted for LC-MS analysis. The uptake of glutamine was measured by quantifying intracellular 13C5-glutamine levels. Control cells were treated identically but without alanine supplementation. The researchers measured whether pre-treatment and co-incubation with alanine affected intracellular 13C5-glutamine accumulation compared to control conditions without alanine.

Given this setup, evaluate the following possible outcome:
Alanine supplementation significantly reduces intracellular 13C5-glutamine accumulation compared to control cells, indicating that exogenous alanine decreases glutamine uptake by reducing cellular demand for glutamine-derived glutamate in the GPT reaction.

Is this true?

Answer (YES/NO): NO